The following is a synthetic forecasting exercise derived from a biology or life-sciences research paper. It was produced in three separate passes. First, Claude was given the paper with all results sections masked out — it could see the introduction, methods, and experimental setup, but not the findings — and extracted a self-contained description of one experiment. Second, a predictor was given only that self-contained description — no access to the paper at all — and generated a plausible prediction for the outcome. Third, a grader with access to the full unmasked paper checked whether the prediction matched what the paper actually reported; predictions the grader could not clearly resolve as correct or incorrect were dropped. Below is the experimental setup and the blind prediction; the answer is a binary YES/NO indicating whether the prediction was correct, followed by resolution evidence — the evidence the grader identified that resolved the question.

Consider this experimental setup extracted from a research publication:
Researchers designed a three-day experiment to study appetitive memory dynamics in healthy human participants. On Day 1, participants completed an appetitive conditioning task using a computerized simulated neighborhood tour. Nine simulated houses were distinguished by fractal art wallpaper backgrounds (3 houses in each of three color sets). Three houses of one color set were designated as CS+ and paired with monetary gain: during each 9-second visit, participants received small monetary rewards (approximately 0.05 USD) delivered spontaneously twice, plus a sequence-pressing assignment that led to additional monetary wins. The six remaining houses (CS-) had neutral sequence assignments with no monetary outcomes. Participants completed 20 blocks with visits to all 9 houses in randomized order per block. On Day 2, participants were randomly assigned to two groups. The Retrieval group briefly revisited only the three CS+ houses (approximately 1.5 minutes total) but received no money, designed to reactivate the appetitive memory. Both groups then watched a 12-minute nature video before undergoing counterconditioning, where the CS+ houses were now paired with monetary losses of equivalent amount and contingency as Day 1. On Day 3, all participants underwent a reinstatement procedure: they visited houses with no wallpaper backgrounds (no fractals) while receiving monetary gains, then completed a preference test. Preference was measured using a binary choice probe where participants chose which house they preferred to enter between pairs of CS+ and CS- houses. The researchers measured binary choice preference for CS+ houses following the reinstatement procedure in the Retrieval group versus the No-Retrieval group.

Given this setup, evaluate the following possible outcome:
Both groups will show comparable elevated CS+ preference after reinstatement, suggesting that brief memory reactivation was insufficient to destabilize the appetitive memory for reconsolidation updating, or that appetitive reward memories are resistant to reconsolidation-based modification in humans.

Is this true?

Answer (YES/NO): NO